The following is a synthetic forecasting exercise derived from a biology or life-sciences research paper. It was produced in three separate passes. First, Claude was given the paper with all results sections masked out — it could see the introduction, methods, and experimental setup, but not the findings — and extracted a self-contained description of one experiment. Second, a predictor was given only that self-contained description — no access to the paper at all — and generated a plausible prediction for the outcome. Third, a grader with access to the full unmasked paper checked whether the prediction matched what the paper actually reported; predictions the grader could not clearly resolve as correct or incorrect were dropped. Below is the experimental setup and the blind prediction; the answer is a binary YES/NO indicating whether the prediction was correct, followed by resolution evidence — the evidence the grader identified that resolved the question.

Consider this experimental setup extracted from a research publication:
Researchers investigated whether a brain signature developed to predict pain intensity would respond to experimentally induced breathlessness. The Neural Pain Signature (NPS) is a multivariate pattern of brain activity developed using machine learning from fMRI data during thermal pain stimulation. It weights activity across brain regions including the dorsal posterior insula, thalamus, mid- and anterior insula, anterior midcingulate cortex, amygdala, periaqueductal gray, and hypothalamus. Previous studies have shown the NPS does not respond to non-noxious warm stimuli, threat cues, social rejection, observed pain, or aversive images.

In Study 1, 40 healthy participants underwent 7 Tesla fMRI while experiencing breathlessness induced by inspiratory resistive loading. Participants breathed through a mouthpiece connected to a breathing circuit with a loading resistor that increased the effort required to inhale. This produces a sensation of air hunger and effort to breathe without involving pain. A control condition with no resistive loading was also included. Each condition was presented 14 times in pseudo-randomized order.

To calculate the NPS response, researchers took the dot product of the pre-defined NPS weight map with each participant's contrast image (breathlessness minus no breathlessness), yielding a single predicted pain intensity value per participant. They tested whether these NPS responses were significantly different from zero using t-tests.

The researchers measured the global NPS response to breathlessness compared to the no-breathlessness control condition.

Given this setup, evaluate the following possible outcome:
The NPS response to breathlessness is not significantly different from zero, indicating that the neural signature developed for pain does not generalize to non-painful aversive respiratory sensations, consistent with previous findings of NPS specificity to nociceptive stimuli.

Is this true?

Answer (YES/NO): NO